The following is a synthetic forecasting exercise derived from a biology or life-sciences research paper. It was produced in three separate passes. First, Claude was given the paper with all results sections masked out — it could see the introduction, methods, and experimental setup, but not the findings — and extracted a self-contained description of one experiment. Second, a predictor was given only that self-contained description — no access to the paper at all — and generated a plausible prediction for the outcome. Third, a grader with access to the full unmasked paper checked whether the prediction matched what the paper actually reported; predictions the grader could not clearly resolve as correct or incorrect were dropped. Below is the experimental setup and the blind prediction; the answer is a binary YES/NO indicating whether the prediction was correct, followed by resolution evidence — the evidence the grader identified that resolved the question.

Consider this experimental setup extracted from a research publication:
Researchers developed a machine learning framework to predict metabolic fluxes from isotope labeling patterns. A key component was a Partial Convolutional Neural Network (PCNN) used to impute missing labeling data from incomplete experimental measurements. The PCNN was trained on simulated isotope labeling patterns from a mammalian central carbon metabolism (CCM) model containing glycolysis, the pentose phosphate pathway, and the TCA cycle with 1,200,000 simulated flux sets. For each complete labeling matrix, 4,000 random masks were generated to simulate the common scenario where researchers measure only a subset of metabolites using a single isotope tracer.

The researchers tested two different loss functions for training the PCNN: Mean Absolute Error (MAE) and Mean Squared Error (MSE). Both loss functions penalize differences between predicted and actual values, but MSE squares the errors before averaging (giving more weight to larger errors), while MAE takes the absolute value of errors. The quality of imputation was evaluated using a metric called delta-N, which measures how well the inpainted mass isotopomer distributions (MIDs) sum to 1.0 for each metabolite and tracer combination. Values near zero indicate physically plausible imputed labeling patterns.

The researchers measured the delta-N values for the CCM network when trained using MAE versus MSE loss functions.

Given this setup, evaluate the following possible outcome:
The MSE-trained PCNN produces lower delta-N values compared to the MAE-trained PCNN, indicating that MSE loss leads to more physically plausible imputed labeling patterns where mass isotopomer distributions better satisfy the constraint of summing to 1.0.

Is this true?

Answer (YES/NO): YES